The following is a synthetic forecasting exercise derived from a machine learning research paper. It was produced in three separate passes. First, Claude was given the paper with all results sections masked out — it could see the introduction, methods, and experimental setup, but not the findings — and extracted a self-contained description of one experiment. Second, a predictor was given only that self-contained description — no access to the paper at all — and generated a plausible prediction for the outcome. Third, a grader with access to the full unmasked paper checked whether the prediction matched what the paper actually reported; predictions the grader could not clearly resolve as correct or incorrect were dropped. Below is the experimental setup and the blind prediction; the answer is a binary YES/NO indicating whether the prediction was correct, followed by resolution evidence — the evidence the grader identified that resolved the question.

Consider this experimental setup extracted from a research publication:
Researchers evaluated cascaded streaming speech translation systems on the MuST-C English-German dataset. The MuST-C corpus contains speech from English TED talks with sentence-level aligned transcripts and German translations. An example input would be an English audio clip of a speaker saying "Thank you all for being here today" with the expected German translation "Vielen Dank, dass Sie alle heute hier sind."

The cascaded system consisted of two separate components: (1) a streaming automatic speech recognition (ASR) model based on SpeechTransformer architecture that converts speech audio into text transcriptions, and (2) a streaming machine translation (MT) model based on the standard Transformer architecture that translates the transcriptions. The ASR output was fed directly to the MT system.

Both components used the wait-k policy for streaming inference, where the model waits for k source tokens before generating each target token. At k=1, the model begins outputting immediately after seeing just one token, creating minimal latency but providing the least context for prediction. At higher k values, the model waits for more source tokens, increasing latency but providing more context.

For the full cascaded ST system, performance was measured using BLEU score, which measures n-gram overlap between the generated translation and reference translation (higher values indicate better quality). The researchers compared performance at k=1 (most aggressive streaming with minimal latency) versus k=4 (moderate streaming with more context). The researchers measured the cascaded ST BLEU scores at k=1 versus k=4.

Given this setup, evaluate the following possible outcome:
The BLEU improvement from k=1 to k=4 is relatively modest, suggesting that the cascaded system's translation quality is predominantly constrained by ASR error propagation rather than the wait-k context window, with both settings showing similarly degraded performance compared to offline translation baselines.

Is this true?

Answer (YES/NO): NO